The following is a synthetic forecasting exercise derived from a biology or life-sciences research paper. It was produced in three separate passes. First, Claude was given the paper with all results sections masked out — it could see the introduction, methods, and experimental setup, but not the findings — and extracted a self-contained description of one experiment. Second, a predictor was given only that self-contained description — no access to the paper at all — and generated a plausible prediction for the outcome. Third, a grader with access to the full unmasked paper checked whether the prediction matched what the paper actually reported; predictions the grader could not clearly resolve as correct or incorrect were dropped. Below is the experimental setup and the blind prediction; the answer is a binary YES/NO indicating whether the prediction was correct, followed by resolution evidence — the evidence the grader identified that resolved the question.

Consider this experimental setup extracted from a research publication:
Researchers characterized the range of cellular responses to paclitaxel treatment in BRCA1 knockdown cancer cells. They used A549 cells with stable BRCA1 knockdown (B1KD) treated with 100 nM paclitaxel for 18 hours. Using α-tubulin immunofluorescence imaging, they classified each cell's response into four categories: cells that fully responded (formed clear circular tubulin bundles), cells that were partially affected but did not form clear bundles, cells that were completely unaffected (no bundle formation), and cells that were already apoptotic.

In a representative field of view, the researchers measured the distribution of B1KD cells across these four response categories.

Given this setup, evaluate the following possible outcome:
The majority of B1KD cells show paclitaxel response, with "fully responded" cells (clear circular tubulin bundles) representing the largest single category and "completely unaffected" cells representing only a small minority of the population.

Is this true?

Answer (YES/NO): NO